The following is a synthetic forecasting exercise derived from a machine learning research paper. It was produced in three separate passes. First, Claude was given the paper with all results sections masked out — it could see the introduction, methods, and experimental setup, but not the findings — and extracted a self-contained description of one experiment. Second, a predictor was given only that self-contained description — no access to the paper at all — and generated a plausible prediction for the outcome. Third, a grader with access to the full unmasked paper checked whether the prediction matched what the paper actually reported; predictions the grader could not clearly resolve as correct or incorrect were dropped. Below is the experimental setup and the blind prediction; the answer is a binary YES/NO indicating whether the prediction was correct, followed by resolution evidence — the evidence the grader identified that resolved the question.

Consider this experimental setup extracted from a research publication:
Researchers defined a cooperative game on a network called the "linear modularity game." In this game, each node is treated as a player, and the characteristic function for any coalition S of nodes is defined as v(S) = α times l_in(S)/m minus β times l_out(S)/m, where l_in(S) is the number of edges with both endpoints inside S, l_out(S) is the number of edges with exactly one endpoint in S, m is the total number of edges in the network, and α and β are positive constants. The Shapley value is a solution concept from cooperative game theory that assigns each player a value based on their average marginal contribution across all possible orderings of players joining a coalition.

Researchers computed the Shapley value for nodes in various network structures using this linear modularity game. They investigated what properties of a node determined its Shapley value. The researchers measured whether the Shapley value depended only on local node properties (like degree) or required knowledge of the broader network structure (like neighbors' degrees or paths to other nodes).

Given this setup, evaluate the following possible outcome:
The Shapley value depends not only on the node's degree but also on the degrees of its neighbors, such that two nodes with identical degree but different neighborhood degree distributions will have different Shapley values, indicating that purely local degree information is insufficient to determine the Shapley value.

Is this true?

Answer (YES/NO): NO